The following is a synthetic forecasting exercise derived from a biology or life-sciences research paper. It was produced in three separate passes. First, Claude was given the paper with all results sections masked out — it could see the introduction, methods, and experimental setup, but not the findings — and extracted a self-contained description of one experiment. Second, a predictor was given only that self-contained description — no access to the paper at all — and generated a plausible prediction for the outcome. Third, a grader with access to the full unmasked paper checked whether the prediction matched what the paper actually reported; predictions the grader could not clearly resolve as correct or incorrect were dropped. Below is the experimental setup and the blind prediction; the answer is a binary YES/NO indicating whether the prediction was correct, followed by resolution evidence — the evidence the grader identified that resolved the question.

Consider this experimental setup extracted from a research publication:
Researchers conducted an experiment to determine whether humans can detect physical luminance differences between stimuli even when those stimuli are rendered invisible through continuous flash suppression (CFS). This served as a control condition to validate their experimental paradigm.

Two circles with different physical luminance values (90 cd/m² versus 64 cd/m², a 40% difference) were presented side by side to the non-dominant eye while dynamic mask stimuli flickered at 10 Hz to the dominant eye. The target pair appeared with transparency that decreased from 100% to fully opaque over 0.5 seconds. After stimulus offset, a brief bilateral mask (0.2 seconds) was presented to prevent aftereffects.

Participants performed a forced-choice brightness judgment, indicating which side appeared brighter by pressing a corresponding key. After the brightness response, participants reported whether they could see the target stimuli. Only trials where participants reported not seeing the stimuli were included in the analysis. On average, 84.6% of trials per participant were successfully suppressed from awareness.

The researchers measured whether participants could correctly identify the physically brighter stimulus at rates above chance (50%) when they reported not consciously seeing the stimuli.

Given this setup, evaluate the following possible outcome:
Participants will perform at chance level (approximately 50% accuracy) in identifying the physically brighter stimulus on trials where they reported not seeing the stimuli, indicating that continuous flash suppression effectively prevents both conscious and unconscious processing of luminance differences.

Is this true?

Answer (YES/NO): NO